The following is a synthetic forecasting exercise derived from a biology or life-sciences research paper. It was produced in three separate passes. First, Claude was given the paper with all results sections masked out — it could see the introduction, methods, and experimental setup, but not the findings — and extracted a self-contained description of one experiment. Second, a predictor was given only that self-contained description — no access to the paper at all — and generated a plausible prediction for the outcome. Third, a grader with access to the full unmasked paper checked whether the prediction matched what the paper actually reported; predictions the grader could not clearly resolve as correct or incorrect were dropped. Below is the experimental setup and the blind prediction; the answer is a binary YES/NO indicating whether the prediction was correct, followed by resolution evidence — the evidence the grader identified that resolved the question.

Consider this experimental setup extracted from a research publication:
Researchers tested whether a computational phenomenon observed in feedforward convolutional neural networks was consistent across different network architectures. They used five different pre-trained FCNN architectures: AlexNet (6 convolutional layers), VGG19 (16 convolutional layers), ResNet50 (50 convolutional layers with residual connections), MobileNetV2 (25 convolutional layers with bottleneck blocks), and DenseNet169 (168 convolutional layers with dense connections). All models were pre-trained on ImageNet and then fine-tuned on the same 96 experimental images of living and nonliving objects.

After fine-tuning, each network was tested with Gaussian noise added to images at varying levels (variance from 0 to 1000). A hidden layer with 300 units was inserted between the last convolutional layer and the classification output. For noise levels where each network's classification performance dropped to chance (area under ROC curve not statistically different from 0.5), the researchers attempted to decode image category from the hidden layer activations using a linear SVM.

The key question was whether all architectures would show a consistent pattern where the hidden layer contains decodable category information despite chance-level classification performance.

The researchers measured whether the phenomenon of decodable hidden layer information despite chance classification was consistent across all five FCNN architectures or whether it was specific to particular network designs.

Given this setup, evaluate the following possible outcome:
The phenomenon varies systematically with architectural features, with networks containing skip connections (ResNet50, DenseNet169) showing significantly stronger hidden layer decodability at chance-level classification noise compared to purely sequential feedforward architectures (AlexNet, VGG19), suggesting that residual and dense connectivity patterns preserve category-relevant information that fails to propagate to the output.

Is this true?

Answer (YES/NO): NO